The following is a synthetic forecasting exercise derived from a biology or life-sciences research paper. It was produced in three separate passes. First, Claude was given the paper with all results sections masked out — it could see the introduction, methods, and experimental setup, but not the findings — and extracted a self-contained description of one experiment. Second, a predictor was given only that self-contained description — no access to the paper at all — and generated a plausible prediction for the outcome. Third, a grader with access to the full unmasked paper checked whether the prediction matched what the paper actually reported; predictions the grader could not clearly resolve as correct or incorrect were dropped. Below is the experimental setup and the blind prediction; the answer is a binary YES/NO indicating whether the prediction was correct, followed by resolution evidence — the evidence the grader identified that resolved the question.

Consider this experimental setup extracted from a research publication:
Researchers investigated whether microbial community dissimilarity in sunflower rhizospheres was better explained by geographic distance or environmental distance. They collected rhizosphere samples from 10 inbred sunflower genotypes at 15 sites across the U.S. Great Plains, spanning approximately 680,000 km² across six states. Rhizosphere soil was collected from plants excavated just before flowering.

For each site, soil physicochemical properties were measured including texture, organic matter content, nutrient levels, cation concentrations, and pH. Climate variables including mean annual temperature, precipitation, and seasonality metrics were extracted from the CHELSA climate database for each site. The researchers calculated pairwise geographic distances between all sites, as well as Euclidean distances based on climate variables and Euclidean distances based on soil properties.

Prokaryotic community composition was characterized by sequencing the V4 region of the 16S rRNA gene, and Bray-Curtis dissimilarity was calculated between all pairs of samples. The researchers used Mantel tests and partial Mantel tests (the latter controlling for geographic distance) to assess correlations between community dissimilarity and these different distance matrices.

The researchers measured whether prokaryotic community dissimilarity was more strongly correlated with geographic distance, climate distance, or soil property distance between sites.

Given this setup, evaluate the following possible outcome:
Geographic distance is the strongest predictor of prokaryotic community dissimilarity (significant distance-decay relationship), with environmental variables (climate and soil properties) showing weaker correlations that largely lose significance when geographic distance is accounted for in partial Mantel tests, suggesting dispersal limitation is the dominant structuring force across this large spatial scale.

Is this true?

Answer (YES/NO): NO